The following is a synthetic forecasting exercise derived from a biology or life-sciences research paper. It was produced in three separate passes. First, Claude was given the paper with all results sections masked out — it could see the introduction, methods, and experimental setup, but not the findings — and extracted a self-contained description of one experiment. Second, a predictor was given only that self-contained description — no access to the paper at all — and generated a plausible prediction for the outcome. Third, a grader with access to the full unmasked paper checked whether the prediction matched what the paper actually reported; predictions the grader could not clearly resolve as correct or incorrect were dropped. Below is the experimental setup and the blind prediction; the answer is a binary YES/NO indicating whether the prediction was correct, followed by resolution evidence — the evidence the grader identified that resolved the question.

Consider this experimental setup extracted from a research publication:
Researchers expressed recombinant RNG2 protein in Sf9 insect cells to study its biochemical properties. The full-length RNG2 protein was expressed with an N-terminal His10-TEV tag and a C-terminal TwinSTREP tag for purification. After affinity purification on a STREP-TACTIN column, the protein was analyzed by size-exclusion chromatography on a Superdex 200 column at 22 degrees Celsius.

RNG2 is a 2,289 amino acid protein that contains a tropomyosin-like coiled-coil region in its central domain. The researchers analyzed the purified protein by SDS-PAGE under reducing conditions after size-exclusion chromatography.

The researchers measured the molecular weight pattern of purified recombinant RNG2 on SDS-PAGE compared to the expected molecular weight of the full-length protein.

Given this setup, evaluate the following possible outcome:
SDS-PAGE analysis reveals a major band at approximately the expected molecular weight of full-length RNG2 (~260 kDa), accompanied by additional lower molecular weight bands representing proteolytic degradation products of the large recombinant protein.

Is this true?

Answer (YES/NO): NO